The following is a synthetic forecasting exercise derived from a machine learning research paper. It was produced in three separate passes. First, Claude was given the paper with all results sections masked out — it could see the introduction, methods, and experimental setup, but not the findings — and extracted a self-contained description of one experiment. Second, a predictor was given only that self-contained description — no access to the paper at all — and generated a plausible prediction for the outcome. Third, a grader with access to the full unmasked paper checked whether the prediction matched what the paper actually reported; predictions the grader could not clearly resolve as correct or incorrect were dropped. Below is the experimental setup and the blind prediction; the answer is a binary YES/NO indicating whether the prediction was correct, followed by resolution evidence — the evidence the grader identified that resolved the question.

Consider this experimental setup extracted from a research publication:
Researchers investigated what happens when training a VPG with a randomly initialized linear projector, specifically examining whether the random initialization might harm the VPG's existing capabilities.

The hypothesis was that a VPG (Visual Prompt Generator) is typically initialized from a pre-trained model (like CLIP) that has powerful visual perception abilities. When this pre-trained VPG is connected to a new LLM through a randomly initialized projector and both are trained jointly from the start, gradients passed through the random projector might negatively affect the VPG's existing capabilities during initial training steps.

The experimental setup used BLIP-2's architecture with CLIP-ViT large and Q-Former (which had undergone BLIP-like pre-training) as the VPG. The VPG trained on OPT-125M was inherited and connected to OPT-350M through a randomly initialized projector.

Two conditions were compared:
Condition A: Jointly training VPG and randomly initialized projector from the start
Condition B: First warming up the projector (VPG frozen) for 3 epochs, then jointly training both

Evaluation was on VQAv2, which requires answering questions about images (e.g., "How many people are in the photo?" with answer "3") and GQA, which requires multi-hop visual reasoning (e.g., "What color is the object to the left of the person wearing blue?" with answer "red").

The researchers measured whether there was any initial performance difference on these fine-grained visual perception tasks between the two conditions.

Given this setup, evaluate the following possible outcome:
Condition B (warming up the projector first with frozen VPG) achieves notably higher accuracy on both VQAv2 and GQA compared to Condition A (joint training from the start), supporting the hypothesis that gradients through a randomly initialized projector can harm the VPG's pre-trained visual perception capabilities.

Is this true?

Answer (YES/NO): YES